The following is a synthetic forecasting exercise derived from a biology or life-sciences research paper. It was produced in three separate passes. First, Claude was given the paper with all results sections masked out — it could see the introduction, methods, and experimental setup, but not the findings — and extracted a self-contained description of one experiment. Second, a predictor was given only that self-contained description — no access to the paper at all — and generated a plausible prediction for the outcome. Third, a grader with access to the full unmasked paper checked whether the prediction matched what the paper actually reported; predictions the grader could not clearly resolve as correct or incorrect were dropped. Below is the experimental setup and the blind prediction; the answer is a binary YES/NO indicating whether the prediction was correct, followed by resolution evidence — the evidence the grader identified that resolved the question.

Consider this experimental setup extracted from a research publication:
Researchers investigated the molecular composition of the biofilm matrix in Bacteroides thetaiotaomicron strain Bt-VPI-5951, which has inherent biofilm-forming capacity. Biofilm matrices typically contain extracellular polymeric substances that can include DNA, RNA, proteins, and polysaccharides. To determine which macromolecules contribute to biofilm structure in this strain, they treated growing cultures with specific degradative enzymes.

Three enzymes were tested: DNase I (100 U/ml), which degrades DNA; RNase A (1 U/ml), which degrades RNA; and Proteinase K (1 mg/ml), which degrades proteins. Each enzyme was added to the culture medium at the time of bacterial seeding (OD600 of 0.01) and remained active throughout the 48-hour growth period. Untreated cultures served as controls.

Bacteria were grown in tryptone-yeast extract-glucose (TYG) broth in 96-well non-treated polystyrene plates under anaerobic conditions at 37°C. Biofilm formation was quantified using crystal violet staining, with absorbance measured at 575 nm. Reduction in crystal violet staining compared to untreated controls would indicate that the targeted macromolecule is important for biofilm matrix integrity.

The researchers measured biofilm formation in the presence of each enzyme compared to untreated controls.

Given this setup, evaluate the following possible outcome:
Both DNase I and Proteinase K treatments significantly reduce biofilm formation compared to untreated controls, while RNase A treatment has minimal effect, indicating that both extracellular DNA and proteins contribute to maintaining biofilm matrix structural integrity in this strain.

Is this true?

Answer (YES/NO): NO